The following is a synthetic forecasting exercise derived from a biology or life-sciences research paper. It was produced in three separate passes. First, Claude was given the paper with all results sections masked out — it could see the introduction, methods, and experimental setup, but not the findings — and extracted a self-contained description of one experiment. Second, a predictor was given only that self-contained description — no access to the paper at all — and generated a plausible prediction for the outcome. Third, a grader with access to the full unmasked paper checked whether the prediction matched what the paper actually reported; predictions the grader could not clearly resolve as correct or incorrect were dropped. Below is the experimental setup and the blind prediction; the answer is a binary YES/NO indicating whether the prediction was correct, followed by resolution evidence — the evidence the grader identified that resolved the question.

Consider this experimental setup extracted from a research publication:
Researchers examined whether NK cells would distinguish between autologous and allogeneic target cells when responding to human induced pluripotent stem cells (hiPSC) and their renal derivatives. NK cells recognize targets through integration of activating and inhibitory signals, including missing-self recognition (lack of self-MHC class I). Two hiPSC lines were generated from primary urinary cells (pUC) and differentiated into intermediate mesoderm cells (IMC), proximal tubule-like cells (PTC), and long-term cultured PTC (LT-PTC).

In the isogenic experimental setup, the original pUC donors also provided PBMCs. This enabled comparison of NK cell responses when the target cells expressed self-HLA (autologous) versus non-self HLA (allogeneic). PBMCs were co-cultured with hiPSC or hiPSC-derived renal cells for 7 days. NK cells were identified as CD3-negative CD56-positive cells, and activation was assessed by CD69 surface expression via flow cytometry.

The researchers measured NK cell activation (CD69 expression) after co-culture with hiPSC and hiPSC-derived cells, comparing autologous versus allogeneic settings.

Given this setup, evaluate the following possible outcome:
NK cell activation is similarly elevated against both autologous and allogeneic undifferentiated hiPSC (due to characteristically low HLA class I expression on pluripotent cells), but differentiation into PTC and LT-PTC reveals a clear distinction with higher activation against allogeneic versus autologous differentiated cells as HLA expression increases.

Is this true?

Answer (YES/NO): NO